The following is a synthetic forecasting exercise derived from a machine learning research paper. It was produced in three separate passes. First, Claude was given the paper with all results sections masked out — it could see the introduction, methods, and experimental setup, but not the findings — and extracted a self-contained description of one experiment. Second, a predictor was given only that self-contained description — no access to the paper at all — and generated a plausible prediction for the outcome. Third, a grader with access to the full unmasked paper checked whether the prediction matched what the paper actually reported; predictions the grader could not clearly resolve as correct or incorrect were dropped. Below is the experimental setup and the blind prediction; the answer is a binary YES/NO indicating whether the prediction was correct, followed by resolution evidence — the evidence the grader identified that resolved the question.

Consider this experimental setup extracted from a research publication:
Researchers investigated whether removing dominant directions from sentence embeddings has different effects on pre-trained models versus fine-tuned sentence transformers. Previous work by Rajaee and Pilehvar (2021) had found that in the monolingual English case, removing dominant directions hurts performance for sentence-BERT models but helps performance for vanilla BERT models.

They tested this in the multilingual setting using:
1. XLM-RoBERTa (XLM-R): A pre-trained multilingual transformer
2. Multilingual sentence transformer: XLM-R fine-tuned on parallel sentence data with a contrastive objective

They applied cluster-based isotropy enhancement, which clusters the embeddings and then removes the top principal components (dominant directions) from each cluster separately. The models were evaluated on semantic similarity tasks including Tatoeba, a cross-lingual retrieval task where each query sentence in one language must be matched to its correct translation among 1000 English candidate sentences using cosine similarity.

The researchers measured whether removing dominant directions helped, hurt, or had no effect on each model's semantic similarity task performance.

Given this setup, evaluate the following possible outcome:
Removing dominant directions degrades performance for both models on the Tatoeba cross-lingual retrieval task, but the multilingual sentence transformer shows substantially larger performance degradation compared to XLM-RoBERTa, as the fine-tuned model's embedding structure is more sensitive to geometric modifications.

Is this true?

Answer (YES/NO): NO